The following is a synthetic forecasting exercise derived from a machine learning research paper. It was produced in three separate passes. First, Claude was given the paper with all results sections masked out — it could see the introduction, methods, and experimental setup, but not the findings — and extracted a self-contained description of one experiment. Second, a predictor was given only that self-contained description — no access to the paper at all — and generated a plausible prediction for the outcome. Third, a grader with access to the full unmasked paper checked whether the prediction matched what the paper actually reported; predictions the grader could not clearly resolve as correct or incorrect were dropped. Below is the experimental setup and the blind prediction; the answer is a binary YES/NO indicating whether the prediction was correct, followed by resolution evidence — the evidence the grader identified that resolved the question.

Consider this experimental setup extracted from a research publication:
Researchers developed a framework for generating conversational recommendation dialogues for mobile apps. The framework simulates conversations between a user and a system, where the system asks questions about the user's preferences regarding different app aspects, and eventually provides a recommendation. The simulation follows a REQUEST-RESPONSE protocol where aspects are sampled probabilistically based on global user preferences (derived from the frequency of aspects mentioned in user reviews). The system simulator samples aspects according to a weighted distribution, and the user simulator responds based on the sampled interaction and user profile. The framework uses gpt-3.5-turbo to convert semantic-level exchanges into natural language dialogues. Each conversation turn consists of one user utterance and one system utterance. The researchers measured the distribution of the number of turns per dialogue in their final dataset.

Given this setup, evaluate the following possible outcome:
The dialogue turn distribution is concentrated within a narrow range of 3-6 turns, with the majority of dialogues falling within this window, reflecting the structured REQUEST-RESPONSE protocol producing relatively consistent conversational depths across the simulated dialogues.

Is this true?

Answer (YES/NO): NO